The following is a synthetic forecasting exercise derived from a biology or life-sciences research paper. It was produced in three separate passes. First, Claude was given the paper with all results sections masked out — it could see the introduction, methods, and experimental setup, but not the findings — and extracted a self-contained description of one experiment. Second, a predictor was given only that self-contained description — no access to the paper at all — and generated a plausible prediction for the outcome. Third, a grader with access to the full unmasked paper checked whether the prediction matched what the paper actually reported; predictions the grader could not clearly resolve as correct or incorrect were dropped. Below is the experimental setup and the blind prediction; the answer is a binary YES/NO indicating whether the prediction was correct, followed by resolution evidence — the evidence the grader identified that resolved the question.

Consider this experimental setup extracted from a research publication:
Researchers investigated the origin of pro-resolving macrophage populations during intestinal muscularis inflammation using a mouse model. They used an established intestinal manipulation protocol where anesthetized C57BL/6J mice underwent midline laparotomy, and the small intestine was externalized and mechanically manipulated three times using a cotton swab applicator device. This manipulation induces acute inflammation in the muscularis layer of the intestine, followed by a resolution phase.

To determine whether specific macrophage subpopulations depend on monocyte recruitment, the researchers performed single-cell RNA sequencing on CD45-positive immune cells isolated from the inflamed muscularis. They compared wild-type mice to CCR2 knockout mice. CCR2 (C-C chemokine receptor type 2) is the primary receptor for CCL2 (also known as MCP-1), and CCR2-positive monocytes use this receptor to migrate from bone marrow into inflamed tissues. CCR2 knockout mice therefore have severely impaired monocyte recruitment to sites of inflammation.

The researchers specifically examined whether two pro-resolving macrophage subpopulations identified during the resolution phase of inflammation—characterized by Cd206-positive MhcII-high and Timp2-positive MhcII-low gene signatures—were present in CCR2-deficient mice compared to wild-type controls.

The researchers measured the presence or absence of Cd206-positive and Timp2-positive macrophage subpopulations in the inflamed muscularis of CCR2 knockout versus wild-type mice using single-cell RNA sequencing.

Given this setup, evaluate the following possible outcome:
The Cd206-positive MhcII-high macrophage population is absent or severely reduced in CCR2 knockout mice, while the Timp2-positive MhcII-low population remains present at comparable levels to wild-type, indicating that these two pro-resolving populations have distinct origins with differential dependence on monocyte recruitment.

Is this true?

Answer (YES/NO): NO